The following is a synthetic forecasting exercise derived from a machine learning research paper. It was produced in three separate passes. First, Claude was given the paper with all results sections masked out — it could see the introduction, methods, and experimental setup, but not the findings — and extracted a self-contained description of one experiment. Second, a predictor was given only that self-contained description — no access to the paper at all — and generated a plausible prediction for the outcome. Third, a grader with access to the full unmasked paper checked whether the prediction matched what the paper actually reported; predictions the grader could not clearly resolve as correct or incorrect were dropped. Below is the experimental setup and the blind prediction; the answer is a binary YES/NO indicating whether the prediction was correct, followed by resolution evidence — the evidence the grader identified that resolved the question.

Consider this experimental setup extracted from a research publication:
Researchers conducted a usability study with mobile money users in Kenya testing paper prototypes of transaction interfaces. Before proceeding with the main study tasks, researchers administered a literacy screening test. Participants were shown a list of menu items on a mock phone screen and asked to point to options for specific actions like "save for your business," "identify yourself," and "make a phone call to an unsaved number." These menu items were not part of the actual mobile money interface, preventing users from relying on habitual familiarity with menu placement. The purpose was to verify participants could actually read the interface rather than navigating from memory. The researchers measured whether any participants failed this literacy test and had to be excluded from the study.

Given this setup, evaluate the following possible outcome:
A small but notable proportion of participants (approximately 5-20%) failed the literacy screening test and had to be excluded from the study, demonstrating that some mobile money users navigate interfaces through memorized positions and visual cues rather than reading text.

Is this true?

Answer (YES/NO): NO